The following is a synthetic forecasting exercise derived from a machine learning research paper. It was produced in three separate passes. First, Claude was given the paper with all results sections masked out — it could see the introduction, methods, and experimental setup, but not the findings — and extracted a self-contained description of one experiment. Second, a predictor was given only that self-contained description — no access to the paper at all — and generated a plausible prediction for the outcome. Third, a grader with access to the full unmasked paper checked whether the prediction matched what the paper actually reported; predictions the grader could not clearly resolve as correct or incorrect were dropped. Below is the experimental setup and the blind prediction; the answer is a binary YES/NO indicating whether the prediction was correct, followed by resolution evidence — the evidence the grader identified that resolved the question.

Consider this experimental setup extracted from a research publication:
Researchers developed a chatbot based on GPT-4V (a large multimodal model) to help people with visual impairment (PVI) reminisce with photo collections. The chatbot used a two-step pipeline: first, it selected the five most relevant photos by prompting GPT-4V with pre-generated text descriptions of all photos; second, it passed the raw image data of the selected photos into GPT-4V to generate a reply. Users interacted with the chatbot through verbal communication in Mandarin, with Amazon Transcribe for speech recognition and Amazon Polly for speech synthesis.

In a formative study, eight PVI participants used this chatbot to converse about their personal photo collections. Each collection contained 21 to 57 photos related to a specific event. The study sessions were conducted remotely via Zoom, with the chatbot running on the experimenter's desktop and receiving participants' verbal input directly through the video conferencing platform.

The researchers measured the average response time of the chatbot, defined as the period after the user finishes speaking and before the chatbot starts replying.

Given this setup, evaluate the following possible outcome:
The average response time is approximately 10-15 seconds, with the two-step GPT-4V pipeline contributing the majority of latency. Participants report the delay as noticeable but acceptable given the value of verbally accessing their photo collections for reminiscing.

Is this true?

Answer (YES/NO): NO